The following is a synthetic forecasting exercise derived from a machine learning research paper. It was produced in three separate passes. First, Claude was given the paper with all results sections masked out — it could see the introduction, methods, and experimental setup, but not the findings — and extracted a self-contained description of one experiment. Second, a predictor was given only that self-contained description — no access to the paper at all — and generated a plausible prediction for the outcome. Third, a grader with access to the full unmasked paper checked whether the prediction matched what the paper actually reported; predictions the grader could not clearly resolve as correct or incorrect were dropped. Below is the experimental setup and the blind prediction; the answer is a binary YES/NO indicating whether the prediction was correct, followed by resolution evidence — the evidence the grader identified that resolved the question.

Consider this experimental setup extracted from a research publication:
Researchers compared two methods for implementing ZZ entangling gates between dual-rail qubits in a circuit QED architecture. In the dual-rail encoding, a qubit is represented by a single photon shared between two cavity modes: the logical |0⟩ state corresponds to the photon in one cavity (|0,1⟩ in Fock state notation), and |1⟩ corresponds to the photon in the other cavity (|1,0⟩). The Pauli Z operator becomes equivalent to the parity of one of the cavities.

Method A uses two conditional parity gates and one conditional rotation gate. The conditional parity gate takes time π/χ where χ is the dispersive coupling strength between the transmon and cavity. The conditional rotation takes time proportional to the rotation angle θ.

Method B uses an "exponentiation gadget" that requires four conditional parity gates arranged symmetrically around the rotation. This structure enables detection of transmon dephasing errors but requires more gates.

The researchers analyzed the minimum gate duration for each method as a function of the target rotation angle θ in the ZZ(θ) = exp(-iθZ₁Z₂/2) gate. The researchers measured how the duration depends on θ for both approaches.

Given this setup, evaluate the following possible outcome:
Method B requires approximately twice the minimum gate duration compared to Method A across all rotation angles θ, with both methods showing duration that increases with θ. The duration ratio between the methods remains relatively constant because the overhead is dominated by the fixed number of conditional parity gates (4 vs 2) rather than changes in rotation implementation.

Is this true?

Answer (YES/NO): NO